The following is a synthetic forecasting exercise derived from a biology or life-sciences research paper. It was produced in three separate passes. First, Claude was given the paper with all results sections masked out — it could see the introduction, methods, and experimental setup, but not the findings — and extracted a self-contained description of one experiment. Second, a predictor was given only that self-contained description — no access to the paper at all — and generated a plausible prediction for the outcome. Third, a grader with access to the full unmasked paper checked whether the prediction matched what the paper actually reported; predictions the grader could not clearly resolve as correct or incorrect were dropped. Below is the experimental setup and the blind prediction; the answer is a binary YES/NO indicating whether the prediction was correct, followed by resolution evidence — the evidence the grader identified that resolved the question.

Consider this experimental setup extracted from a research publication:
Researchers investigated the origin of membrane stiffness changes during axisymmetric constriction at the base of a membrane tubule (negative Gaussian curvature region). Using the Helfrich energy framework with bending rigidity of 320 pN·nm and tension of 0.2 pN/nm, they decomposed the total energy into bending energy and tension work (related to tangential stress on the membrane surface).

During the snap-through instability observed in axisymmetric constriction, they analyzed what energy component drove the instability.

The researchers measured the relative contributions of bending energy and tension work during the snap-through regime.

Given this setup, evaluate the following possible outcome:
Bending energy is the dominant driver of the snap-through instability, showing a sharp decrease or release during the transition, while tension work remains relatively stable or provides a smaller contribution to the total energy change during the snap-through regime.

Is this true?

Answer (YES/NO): NO